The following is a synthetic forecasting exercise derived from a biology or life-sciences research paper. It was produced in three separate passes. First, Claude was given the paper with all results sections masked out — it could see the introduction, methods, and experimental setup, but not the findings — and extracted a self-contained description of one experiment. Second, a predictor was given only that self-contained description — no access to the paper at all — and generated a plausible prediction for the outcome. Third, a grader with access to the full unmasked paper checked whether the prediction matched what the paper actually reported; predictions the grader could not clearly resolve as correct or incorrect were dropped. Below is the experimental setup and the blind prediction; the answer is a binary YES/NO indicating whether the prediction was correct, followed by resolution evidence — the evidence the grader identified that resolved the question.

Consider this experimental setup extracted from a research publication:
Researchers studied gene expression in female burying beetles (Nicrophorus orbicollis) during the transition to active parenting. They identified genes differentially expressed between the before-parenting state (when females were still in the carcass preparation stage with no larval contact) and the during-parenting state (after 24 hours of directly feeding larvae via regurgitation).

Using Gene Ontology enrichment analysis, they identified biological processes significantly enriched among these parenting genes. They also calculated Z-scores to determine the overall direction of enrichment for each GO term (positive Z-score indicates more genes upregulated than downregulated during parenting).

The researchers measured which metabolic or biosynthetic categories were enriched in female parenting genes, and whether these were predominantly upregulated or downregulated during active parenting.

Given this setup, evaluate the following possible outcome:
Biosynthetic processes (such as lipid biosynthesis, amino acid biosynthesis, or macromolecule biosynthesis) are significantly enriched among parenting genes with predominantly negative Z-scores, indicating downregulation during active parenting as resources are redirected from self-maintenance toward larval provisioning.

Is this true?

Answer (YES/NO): NO